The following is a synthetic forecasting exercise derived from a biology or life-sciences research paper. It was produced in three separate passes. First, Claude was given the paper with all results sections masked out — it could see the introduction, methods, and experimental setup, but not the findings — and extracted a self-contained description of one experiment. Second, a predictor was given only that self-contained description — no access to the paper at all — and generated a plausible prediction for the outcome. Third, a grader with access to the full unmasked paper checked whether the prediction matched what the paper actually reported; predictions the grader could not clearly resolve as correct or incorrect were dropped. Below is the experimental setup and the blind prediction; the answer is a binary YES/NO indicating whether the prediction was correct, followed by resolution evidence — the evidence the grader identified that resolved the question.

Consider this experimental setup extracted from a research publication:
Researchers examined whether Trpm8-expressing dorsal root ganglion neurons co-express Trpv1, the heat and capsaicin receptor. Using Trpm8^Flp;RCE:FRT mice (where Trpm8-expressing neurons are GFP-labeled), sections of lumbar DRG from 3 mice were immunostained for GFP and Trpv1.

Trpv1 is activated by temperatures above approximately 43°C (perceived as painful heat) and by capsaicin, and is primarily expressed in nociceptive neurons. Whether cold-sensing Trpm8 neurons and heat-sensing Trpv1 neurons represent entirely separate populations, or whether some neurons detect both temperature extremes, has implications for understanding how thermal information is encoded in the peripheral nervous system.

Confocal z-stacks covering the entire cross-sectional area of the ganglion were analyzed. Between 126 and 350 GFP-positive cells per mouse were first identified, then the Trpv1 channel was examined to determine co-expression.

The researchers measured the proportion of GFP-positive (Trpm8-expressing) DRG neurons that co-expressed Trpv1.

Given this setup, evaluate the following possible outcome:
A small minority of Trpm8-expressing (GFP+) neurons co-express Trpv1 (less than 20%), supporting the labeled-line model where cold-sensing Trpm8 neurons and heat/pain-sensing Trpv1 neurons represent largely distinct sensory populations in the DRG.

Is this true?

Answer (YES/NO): NO